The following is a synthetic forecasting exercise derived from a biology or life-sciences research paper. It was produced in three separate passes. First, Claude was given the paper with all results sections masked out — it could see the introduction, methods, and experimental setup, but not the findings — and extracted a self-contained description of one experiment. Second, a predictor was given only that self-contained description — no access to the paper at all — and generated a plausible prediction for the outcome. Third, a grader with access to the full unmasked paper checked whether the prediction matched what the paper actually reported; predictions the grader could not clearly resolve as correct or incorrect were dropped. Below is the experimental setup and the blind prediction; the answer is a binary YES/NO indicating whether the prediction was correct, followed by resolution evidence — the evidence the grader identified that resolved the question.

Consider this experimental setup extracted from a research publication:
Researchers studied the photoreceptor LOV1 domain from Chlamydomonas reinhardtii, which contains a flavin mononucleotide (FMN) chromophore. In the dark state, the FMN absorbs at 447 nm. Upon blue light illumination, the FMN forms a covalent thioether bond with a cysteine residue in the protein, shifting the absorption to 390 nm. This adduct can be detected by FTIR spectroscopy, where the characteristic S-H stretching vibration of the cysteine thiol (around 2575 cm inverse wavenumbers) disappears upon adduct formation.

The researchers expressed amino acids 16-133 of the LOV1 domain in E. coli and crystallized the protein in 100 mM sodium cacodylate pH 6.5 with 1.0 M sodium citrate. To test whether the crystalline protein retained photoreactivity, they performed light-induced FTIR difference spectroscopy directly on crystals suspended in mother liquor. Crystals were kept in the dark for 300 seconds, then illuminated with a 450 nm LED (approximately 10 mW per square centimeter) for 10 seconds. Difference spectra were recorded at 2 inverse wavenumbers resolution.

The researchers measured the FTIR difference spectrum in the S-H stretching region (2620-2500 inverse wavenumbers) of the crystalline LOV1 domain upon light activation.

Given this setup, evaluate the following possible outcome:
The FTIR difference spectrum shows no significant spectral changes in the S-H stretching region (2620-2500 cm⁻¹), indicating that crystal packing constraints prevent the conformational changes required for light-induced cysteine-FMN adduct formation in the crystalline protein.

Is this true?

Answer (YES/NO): NO